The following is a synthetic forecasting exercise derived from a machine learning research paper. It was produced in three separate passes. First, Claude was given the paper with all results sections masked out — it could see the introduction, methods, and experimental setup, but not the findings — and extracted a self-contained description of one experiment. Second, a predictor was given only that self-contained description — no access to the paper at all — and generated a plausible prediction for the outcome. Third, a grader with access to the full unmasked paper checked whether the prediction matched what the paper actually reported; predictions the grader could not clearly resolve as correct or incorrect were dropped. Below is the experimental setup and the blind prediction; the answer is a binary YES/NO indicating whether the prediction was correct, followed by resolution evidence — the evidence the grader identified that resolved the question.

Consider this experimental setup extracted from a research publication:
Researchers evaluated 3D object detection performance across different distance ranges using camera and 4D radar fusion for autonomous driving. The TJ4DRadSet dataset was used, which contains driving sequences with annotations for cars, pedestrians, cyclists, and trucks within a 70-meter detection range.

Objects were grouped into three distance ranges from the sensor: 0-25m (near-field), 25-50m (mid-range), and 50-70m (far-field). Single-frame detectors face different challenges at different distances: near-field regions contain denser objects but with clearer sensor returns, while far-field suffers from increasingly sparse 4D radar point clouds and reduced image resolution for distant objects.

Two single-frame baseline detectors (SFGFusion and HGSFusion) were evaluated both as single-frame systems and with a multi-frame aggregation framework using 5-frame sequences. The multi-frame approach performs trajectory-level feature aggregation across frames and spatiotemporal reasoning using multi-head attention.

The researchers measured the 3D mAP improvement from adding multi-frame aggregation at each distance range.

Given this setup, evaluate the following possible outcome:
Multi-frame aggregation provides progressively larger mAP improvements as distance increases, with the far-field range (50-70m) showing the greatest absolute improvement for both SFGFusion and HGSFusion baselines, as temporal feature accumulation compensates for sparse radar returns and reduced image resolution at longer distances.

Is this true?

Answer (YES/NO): NO